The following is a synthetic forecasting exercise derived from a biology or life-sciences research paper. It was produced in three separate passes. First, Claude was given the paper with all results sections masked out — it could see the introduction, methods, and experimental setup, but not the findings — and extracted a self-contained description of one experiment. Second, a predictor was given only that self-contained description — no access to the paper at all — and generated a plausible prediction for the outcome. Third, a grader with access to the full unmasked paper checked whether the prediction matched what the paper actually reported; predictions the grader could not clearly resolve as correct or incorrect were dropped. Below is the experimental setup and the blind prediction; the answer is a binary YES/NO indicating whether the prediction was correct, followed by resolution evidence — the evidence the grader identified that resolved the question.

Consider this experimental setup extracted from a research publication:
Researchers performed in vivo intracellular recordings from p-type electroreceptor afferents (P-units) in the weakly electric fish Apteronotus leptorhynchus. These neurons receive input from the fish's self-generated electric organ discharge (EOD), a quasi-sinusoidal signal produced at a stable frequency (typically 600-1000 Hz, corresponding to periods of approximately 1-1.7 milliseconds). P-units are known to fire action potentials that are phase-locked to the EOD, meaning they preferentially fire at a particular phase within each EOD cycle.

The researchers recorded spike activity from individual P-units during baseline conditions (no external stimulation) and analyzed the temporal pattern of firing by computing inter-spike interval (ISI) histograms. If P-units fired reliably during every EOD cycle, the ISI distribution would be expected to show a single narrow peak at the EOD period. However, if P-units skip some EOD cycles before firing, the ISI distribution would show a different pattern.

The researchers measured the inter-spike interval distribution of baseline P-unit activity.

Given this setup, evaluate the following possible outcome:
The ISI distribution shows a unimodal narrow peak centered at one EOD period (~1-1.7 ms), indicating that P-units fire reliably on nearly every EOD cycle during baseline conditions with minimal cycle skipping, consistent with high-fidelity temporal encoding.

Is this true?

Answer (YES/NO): NO